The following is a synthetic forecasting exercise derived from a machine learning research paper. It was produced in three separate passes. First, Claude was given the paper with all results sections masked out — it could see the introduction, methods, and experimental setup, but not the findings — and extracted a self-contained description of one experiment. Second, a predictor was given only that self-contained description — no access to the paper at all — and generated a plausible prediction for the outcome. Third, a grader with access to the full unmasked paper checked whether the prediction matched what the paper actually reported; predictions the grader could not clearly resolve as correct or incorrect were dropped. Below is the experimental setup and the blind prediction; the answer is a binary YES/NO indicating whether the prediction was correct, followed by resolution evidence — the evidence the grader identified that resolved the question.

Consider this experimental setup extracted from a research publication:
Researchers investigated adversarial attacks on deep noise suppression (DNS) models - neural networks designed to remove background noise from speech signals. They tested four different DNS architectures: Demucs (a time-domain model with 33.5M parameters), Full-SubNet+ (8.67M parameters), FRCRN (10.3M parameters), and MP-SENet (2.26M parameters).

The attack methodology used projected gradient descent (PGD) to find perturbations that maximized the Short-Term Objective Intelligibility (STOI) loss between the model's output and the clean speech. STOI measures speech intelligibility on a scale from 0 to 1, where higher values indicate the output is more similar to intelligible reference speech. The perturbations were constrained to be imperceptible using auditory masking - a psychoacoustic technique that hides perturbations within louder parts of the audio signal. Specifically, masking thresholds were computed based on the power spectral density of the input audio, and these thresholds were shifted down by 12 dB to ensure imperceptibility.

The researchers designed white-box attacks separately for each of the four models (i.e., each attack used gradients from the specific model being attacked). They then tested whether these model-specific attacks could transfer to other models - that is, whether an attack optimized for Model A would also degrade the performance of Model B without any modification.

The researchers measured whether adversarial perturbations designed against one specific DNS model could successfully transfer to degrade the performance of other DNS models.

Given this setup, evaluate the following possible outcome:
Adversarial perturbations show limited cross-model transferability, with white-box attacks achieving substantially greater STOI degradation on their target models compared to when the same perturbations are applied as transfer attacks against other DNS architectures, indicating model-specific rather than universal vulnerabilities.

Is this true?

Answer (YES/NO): YES